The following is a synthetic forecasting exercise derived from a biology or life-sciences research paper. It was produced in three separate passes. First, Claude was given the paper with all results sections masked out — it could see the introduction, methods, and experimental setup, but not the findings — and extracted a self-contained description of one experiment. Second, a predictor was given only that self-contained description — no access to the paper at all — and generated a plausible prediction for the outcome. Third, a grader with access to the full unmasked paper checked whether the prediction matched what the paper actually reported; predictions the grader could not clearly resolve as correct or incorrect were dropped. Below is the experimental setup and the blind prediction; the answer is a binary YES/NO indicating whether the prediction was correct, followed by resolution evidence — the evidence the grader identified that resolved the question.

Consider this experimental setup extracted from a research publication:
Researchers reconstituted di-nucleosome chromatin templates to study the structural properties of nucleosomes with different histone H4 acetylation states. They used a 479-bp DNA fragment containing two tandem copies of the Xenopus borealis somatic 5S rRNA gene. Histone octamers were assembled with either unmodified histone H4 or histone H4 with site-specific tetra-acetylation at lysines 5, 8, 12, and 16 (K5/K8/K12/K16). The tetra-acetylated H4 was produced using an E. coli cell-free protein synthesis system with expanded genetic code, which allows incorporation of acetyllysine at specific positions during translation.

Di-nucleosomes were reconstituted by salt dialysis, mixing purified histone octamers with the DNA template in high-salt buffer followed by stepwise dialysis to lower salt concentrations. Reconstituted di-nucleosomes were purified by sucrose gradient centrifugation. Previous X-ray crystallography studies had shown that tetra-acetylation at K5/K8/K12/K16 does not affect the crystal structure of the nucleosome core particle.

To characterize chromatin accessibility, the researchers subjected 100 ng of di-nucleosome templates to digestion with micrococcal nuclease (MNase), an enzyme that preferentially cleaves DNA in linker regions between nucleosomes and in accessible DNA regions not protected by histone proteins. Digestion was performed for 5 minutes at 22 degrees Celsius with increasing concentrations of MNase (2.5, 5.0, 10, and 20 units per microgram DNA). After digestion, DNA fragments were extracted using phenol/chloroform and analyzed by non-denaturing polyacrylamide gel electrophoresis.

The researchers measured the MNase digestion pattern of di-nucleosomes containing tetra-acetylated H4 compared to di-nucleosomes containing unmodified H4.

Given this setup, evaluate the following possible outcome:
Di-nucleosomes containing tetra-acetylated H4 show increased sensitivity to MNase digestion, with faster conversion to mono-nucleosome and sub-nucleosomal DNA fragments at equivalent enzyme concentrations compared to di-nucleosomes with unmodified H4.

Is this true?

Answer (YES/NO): NO